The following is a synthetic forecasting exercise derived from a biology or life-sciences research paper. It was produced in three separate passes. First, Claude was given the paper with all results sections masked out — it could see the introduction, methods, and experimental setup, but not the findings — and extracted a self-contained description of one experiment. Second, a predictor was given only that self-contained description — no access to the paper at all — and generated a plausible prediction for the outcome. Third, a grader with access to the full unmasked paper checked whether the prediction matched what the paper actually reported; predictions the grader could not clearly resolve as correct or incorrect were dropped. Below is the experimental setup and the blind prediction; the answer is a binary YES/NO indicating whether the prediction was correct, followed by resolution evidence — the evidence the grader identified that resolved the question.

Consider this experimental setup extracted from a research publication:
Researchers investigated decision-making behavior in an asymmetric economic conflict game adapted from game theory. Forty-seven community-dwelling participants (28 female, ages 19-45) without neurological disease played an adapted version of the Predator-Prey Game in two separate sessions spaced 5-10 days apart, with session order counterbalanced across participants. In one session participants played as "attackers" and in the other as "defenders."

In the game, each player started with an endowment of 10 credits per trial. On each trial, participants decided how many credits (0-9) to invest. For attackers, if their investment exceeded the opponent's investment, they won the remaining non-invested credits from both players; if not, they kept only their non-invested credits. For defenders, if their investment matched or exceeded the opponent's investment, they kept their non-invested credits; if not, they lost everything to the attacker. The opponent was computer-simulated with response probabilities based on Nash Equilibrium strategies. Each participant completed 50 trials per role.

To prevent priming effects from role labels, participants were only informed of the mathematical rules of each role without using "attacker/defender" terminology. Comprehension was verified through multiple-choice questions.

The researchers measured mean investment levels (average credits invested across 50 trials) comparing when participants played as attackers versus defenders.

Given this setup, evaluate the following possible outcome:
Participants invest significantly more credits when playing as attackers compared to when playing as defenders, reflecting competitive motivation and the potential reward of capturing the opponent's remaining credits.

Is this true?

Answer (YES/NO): NO